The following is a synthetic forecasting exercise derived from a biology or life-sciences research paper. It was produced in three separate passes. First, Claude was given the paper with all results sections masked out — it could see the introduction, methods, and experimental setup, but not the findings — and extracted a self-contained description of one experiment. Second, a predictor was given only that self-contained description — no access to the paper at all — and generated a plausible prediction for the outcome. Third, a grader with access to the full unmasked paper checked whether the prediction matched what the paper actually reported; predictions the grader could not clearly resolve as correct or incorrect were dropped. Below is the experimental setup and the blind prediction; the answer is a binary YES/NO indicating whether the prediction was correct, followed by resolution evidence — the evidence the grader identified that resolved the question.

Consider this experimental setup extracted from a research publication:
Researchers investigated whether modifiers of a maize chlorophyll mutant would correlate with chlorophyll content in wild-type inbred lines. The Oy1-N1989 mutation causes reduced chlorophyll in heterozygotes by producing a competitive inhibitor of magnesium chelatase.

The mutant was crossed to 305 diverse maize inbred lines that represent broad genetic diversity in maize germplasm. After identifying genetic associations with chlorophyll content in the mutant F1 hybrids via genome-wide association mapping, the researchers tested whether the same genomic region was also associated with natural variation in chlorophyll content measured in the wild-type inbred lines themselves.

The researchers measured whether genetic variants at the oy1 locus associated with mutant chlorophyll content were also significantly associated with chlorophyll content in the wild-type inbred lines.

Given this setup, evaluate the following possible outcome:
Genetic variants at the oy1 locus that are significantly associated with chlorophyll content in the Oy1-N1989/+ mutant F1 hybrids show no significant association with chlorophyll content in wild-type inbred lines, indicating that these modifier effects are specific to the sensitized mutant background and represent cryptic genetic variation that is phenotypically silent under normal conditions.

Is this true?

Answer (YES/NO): YES